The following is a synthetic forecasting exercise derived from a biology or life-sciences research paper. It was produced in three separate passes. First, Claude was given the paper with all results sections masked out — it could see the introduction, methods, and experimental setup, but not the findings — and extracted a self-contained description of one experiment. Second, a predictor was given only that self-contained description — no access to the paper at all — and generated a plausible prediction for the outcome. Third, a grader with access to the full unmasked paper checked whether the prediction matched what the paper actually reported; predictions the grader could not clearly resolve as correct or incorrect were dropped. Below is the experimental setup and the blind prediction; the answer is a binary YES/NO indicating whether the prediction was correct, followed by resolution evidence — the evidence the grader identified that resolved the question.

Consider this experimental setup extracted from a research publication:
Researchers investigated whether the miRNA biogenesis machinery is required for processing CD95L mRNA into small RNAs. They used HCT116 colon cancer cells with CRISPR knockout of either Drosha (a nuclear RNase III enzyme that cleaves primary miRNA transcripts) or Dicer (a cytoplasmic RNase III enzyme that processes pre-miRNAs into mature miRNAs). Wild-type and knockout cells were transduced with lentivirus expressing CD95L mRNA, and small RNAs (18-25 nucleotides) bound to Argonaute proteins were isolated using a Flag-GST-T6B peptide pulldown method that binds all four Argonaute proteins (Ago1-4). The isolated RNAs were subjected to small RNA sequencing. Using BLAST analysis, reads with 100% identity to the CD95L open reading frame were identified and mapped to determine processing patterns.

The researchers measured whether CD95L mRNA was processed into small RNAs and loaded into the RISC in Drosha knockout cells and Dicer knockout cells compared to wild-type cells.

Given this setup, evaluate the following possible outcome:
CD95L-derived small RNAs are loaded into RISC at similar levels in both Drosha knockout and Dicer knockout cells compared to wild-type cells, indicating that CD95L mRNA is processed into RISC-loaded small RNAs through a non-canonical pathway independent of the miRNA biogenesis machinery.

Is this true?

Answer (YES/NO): YES